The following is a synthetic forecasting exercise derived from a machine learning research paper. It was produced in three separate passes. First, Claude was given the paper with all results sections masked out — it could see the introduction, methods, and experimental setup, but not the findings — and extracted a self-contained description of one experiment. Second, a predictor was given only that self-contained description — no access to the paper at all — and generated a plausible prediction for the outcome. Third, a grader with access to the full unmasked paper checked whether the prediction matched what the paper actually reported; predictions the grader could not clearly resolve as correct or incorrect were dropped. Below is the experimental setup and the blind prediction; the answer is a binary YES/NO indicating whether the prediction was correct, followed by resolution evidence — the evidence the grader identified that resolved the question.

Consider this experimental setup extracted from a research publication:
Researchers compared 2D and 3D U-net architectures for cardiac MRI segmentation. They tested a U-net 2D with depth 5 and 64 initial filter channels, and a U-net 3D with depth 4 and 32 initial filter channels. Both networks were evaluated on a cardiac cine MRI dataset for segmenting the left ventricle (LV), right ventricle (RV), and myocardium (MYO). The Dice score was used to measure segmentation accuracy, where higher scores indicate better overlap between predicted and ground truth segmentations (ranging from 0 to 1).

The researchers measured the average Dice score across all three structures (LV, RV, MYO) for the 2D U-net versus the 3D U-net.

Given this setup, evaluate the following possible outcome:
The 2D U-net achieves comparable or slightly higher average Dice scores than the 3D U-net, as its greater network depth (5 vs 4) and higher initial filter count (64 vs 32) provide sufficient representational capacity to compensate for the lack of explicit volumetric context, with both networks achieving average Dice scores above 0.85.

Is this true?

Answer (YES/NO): NO